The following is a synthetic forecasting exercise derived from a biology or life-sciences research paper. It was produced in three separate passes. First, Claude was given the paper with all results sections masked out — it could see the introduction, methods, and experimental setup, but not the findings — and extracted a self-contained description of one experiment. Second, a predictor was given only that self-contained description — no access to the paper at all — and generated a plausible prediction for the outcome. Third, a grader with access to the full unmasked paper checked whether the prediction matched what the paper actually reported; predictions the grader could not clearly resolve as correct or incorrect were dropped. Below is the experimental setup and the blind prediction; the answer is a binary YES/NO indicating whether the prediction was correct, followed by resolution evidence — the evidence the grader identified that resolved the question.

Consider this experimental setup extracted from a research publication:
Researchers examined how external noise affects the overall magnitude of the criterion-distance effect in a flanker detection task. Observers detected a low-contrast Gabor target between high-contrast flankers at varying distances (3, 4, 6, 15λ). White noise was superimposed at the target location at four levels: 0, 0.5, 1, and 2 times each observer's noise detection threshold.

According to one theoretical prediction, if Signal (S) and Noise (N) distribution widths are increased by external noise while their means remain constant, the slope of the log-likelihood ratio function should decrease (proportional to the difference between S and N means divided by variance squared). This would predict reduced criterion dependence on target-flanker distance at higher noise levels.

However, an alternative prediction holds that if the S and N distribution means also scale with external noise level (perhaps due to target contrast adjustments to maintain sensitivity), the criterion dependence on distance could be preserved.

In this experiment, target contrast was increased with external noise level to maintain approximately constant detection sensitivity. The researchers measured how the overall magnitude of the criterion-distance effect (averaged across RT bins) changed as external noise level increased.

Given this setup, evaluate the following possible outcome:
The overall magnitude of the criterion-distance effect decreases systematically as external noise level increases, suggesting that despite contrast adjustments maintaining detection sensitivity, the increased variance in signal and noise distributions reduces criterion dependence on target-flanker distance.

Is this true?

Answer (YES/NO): NO